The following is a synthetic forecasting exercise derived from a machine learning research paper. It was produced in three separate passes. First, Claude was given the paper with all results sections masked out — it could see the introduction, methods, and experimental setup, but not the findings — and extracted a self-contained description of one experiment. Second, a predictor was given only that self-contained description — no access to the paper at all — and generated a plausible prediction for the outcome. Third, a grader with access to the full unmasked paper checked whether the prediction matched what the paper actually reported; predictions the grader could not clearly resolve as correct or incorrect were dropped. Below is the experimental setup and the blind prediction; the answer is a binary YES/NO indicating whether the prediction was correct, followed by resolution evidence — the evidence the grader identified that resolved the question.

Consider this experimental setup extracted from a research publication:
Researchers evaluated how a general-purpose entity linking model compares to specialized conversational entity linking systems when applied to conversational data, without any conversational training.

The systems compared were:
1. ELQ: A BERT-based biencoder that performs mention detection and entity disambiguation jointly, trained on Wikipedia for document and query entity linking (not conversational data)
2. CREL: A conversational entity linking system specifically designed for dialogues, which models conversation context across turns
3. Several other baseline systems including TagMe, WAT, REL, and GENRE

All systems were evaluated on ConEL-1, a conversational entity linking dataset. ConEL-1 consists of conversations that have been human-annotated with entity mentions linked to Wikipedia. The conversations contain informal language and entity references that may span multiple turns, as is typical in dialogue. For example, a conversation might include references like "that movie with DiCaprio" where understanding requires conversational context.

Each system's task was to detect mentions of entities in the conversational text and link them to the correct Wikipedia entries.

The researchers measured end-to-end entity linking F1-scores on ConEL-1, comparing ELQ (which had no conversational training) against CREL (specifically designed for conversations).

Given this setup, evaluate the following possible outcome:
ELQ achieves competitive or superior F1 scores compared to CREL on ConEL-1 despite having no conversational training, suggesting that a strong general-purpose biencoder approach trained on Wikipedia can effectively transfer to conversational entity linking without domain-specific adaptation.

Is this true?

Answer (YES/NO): YES